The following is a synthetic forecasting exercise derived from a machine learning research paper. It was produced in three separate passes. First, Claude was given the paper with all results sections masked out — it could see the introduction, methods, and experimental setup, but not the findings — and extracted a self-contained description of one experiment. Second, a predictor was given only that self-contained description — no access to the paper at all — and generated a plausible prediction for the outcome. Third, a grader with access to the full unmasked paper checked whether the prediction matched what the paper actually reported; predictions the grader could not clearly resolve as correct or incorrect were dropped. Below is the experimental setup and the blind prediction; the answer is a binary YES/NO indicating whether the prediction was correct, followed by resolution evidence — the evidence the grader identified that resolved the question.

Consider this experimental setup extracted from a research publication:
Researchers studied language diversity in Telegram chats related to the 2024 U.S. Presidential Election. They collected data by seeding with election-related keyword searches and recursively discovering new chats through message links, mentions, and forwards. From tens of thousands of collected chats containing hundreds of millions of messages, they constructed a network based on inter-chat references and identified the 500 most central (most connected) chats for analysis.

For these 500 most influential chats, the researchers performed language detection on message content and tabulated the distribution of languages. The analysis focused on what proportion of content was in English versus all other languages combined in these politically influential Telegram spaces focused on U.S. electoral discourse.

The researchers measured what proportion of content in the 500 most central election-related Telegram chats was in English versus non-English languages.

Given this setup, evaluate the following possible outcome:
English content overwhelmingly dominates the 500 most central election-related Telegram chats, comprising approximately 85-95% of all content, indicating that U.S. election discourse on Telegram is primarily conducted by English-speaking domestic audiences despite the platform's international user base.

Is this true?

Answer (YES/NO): NO